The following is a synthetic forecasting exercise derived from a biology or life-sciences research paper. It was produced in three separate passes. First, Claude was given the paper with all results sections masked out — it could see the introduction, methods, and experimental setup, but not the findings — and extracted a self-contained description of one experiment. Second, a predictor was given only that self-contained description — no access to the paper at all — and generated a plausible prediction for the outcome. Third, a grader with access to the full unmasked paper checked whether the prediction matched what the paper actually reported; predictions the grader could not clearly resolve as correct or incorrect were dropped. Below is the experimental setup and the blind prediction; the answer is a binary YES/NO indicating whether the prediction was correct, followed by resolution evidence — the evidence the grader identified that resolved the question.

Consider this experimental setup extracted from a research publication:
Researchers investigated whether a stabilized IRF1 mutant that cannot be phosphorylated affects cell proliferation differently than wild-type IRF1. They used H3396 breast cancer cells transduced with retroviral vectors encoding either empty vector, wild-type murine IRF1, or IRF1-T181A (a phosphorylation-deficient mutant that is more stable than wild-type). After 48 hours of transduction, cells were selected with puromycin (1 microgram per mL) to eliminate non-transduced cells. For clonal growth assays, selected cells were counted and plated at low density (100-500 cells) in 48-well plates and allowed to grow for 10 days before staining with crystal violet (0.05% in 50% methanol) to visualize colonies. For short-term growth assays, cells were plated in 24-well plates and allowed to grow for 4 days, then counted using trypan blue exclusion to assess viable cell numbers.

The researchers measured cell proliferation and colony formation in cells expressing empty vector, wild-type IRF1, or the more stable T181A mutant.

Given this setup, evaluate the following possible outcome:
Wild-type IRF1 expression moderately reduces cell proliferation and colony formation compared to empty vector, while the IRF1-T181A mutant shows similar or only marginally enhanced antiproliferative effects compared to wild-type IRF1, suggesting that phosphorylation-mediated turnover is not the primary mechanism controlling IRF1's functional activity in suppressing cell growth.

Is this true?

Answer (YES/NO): NO